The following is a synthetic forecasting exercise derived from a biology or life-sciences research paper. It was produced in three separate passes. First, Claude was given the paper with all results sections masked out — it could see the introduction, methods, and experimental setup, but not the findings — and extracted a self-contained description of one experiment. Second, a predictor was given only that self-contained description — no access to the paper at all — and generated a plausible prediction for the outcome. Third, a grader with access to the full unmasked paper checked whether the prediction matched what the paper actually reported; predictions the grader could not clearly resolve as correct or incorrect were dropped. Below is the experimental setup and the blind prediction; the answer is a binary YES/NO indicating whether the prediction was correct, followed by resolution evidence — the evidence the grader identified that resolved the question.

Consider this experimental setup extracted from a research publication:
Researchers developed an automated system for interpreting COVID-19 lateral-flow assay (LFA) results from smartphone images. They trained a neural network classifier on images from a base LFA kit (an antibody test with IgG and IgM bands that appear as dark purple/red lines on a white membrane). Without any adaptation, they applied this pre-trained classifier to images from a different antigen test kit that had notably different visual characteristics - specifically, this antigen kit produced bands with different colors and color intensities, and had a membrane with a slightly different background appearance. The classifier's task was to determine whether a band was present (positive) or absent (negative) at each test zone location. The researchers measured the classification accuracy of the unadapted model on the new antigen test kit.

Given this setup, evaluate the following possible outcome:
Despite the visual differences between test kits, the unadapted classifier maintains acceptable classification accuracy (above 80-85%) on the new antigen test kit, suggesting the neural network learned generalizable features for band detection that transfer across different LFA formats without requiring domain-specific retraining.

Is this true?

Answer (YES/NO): NO